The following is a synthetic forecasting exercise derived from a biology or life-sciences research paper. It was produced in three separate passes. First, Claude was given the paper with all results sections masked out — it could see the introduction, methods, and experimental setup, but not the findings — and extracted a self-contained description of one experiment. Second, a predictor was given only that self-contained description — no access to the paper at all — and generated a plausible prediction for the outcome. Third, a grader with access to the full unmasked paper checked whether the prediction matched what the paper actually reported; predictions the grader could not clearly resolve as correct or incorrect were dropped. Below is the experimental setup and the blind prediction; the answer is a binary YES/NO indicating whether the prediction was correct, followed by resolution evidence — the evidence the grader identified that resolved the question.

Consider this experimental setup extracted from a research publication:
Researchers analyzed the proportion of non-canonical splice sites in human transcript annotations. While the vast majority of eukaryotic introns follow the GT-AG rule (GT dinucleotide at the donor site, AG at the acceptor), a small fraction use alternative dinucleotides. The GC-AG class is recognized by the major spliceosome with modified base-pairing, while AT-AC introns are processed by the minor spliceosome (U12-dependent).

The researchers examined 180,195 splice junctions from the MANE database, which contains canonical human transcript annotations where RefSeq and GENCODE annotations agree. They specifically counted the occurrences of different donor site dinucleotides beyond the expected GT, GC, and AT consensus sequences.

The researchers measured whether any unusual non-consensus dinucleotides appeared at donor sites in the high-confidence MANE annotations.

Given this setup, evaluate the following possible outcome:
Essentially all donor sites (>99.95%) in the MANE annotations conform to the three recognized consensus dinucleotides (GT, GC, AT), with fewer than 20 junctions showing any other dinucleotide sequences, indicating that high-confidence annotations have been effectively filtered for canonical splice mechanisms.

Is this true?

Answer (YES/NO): YES